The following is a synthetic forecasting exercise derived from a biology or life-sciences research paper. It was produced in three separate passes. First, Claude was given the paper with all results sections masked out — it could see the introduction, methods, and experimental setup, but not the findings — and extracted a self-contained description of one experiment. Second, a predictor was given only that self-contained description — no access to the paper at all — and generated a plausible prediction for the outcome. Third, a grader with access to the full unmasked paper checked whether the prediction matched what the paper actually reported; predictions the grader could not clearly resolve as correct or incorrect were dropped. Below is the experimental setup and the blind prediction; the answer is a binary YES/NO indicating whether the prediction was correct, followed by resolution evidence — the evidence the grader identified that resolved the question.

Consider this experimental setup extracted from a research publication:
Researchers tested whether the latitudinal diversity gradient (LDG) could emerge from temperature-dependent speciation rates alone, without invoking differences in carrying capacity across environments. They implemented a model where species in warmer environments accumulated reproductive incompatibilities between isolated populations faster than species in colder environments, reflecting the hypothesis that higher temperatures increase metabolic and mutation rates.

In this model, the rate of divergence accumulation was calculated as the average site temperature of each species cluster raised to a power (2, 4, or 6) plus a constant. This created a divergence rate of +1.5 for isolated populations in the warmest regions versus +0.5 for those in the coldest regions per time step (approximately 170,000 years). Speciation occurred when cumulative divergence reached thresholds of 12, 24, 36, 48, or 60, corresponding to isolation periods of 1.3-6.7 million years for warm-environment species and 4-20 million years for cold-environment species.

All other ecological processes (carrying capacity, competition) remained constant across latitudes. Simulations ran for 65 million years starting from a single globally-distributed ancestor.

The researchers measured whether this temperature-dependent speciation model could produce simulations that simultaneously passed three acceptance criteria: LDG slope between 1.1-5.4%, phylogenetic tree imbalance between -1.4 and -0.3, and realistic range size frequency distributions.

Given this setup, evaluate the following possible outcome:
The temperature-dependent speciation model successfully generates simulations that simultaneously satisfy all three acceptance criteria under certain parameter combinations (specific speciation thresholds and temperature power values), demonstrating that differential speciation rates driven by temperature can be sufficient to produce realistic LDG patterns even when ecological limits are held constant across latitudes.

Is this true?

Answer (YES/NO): NO